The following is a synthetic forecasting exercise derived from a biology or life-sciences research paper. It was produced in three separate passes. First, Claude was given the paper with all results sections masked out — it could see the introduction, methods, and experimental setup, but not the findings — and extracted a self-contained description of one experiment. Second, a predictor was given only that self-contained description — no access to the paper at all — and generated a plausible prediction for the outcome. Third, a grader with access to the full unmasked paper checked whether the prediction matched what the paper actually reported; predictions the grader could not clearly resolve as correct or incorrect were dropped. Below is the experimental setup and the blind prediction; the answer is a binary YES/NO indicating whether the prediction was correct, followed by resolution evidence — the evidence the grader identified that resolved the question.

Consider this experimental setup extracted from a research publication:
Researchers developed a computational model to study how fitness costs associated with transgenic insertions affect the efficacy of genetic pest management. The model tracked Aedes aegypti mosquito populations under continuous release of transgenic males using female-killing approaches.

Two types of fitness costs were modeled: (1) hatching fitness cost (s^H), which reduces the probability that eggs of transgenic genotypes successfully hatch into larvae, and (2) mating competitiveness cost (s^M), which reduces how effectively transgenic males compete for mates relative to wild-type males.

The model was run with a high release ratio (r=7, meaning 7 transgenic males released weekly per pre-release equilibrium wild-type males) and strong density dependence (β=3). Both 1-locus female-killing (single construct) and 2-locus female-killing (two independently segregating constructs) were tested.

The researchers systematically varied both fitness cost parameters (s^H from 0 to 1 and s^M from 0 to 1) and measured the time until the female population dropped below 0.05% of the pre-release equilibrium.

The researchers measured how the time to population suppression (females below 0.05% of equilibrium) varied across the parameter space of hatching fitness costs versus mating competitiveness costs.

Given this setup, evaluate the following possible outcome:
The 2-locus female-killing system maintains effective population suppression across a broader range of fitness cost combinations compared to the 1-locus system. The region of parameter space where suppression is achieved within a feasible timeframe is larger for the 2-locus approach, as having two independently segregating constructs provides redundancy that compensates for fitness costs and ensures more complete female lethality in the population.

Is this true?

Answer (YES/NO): NO